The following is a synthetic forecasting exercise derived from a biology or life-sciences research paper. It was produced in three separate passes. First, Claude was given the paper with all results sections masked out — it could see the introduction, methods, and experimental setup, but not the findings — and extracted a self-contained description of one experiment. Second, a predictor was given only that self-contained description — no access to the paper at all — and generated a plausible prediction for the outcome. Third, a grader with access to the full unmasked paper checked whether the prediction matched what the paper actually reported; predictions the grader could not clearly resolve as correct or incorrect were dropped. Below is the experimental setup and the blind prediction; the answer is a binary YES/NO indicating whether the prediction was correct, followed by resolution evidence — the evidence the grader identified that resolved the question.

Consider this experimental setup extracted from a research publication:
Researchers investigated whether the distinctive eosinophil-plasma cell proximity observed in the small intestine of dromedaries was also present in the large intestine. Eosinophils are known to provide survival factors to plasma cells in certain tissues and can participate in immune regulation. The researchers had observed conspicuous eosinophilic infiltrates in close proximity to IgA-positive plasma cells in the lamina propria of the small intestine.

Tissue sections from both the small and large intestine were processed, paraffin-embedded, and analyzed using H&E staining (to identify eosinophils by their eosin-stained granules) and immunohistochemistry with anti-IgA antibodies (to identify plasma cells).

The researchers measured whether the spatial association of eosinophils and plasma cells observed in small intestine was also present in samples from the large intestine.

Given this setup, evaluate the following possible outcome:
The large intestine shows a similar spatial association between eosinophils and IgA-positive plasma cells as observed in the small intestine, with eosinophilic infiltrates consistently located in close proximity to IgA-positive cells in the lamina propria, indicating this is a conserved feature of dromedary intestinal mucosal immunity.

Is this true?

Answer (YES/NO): NO